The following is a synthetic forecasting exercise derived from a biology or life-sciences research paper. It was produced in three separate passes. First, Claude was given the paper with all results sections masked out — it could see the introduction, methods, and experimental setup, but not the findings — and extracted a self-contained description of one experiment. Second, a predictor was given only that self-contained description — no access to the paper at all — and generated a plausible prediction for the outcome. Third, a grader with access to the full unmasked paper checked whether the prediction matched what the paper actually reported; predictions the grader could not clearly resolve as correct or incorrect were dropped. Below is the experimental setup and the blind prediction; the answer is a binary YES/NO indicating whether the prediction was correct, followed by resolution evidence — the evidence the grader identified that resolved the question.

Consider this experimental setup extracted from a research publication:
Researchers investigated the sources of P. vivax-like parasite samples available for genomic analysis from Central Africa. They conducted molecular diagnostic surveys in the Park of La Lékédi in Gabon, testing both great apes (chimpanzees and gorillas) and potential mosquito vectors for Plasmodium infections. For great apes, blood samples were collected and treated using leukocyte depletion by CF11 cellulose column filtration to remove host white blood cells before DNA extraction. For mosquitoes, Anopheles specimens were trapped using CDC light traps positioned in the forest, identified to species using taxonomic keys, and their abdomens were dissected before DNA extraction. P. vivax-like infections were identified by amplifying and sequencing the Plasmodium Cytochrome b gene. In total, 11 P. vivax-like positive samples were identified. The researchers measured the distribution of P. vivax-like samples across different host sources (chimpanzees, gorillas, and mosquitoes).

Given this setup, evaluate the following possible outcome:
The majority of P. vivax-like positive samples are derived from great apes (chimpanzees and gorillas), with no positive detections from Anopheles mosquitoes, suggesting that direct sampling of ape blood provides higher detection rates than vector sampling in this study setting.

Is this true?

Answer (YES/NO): NO